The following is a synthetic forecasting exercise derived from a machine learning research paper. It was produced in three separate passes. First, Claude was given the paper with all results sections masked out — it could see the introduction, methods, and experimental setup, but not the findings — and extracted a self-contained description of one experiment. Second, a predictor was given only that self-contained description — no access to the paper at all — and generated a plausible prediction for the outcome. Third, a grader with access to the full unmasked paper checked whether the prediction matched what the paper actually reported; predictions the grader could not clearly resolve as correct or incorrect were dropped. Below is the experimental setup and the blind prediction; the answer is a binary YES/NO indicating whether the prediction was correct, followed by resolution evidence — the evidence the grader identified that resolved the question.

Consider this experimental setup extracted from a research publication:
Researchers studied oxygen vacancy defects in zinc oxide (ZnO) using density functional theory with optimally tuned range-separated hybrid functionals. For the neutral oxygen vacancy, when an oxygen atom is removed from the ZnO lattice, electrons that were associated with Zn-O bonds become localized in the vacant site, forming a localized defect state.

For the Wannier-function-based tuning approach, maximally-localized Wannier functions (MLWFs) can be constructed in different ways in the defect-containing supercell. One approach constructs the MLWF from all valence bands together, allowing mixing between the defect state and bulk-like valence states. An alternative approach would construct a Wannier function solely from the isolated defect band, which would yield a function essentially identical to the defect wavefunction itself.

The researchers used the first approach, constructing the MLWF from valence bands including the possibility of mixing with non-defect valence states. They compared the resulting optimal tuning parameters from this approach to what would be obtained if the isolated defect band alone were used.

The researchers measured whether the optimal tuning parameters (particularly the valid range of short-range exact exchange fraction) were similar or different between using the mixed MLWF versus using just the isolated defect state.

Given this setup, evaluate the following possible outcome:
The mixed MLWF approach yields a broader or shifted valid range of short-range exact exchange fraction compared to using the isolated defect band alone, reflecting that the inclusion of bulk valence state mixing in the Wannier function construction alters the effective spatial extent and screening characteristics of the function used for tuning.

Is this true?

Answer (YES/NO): YES